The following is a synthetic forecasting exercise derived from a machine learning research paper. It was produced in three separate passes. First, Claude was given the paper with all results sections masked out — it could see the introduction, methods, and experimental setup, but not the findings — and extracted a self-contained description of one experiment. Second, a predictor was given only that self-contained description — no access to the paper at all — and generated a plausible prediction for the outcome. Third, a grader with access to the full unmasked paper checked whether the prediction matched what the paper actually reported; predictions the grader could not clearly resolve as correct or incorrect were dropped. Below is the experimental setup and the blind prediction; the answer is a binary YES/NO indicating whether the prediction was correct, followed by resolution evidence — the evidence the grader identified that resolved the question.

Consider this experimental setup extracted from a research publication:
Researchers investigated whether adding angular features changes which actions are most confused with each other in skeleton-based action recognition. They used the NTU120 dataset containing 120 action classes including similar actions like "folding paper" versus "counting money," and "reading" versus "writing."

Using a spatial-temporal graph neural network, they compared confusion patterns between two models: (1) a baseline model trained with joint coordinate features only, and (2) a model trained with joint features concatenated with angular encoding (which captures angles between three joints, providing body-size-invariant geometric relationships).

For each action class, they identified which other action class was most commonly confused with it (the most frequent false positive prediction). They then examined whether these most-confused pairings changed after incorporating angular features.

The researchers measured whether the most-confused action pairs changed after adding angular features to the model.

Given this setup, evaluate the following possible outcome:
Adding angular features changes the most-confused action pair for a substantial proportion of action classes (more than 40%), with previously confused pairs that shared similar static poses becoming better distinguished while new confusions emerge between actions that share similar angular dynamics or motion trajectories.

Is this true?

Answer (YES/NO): NO